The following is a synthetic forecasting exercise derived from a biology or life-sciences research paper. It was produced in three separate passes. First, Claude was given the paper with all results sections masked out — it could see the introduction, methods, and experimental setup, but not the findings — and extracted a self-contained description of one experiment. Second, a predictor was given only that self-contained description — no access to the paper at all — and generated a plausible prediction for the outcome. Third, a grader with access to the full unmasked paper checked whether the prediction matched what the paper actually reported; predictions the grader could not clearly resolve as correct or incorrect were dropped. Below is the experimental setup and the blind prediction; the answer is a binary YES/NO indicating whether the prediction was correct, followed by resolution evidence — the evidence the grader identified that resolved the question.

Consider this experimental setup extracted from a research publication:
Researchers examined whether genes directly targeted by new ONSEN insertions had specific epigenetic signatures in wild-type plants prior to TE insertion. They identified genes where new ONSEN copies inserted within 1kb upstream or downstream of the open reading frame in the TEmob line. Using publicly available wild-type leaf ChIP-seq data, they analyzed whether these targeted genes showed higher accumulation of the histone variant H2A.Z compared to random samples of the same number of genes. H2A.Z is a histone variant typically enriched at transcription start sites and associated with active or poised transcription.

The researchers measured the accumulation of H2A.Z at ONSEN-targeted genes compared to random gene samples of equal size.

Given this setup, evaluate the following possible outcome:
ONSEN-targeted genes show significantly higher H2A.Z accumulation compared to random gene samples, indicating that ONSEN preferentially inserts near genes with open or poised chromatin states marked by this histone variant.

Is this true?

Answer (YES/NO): YES